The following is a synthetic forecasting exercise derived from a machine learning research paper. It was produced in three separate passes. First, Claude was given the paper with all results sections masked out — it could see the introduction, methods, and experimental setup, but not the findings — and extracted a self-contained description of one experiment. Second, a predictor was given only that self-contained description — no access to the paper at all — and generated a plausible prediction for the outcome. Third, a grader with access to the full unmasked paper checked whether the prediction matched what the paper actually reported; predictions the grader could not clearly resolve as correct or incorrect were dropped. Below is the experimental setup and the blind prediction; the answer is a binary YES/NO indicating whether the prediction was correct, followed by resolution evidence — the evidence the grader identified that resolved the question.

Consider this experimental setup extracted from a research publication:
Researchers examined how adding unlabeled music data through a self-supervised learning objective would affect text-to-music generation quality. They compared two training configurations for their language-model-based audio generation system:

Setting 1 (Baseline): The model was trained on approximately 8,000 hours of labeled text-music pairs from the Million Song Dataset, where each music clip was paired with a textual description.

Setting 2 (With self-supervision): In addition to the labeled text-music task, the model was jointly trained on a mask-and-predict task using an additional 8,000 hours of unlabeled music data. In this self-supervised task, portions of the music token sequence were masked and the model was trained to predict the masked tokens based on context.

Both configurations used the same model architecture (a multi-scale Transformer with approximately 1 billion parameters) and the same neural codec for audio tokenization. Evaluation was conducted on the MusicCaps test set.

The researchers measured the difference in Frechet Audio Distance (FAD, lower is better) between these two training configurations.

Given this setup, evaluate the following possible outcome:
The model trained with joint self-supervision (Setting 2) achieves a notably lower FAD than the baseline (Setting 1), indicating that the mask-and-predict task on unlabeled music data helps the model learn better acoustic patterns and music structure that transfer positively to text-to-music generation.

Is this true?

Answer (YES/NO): YES